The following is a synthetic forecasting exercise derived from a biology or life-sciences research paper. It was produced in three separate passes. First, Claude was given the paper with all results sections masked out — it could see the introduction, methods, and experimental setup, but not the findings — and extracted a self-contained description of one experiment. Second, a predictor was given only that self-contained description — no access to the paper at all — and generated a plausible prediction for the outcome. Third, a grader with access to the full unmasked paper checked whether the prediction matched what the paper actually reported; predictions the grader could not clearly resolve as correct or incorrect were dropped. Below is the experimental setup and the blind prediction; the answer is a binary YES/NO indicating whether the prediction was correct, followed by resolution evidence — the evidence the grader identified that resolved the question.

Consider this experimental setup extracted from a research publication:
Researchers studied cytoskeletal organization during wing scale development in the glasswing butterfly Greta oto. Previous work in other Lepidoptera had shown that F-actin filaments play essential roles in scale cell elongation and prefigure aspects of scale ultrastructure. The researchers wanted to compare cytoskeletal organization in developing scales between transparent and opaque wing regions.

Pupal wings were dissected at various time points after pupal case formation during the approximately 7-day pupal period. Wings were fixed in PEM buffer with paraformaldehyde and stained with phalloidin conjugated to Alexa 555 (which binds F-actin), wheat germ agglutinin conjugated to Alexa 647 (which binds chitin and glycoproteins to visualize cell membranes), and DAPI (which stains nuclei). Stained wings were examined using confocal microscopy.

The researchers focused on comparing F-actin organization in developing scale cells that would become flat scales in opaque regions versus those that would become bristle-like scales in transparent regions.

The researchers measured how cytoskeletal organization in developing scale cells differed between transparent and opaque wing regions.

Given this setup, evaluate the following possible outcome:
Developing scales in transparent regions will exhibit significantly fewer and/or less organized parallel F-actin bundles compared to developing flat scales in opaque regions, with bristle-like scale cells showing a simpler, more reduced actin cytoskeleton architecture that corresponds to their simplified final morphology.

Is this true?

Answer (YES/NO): NO